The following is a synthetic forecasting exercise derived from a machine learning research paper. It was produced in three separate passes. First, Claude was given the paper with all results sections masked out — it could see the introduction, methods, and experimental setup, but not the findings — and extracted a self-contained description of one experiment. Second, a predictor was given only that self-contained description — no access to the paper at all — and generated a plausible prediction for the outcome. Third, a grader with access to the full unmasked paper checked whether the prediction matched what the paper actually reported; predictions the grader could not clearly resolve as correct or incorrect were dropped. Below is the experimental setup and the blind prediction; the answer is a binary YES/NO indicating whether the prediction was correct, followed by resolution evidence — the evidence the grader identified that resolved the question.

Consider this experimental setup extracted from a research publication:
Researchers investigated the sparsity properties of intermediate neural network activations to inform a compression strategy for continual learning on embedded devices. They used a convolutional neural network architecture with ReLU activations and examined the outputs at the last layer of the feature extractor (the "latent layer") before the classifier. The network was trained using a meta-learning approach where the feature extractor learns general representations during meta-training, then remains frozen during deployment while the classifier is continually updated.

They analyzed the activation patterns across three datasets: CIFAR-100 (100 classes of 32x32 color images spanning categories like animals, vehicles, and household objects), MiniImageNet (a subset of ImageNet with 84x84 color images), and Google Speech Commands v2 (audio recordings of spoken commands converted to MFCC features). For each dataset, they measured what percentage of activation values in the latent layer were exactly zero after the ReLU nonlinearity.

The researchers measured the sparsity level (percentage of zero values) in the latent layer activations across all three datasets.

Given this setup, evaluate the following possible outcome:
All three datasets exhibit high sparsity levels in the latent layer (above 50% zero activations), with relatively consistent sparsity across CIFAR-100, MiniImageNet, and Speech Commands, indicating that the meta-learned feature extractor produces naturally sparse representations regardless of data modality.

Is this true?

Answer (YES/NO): YES